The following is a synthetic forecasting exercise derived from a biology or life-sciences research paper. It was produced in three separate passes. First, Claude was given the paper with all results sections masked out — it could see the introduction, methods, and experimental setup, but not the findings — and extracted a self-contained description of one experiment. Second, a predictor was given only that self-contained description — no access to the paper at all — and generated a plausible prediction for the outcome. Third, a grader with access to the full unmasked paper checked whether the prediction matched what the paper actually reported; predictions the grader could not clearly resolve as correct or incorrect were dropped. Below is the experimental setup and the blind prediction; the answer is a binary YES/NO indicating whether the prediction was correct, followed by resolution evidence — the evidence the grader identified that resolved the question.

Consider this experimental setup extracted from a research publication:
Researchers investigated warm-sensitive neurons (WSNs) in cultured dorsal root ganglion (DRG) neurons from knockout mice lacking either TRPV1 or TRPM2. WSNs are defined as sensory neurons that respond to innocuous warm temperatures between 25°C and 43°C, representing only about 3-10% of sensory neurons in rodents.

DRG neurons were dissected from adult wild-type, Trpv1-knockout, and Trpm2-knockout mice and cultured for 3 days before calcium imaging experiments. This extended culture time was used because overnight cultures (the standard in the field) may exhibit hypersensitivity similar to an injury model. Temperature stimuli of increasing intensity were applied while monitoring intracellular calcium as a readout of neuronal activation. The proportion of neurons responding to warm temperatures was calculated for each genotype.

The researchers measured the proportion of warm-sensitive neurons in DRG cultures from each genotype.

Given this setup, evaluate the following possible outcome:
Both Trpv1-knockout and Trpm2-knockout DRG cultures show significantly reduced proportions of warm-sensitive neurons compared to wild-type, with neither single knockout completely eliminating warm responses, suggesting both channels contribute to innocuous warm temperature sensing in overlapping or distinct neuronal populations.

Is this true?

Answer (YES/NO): YES